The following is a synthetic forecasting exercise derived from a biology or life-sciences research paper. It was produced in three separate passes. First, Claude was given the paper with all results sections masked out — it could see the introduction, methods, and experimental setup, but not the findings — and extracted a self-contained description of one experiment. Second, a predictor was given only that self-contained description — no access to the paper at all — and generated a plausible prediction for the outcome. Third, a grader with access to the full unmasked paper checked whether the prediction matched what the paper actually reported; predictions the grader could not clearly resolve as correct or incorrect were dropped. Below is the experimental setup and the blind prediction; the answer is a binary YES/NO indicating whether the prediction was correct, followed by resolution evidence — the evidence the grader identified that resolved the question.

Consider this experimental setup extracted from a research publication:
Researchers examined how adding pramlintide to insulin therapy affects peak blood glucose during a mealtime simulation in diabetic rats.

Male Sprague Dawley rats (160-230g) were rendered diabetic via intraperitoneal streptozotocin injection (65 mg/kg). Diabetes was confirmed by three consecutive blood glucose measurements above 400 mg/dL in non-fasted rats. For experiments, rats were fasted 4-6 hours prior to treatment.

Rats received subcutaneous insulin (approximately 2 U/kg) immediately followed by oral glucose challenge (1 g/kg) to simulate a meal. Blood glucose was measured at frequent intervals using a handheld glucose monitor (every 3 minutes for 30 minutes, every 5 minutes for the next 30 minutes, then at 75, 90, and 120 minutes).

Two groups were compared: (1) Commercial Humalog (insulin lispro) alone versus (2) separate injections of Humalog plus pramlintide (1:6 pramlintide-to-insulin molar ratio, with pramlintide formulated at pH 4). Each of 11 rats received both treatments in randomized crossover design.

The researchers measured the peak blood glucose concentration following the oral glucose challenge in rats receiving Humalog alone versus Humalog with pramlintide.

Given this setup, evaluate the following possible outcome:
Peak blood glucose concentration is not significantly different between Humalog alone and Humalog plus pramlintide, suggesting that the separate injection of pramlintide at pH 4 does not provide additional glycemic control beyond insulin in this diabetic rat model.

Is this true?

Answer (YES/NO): YES